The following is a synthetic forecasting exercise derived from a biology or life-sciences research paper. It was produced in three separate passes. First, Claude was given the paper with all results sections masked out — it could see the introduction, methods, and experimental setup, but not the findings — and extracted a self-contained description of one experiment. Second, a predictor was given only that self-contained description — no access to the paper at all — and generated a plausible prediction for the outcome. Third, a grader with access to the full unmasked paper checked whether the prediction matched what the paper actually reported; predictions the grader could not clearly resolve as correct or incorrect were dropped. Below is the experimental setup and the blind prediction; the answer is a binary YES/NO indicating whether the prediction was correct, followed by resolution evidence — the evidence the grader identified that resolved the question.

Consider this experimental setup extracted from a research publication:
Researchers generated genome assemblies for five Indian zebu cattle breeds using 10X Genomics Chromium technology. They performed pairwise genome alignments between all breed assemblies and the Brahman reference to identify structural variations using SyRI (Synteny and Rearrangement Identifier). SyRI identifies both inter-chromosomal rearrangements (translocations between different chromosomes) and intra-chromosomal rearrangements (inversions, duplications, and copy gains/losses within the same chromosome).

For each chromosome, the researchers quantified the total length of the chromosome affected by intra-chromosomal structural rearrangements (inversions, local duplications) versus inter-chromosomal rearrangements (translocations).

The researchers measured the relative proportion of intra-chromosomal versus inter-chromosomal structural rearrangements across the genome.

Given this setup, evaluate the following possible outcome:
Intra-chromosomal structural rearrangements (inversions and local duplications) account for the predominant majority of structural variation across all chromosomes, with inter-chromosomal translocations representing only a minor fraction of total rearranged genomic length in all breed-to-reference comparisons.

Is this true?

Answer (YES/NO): NO